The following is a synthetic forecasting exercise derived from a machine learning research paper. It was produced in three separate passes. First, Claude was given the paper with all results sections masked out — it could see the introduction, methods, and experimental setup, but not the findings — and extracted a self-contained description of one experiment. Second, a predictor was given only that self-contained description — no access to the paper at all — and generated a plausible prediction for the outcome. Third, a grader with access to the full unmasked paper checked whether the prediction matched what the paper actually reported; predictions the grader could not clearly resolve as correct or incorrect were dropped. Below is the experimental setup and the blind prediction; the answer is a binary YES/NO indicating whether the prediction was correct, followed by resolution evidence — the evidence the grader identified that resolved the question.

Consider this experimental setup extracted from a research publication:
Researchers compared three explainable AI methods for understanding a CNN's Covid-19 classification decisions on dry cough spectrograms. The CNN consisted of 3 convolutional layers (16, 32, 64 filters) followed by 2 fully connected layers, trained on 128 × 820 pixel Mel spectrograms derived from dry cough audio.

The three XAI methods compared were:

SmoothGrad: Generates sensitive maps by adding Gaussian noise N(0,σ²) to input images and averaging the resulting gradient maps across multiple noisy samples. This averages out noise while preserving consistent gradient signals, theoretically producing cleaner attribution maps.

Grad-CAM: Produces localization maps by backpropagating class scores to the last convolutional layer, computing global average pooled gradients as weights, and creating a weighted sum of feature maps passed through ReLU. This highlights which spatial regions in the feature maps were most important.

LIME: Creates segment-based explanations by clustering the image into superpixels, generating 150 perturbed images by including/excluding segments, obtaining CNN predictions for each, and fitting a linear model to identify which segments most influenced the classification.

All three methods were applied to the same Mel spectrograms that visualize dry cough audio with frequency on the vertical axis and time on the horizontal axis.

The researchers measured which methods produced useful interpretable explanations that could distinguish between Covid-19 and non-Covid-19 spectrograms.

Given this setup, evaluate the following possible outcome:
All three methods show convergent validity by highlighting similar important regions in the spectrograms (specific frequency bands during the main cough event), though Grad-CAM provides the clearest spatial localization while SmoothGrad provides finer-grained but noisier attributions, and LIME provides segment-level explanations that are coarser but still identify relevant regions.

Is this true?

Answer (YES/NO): NO